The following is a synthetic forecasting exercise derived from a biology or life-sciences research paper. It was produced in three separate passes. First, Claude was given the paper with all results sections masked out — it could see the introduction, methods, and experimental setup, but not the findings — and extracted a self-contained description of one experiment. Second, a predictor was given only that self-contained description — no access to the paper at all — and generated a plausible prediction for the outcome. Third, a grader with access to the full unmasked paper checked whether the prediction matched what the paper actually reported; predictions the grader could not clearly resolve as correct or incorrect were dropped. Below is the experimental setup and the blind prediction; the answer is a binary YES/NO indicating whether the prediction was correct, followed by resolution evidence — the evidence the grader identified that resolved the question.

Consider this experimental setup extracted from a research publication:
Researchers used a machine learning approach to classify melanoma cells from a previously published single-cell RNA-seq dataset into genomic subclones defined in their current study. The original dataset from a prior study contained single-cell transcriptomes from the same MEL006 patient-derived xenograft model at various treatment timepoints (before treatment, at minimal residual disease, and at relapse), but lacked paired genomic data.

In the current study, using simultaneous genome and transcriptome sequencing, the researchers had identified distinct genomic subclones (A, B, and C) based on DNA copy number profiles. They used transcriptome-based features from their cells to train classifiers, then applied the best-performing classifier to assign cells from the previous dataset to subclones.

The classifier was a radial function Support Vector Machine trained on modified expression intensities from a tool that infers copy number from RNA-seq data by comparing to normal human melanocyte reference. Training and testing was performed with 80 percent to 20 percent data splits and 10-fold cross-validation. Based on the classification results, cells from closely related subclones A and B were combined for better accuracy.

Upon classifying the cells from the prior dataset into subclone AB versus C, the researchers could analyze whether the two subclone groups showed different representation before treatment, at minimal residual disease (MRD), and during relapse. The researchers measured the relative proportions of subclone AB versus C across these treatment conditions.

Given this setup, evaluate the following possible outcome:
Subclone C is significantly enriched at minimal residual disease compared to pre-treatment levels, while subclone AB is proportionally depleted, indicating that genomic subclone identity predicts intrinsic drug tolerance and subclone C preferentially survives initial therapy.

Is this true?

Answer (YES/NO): YES